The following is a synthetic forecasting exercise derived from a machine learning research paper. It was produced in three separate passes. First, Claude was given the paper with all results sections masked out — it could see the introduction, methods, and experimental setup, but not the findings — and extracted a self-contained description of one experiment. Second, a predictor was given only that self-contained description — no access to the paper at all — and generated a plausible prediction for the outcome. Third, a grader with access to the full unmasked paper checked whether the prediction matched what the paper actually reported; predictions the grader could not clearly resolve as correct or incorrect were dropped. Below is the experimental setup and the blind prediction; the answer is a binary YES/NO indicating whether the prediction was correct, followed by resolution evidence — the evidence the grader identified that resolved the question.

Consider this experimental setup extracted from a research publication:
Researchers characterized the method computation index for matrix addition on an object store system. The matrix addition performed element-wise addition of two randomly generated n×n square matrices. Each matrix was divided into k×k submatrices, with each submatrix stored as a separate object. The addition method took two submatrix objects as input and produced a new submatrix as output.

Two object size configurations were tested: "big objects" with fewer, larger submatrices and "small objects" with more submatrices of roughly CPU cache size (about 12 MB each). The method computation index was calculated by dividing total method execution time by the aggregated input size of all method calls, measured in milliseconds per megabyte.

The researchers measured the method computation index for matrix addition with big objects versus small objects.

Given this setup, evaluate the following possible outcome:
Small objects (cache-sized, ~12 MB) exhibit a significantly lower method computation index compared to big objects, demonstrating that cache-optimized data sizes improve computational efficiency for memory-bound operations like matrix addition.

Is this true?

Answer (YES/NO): NO